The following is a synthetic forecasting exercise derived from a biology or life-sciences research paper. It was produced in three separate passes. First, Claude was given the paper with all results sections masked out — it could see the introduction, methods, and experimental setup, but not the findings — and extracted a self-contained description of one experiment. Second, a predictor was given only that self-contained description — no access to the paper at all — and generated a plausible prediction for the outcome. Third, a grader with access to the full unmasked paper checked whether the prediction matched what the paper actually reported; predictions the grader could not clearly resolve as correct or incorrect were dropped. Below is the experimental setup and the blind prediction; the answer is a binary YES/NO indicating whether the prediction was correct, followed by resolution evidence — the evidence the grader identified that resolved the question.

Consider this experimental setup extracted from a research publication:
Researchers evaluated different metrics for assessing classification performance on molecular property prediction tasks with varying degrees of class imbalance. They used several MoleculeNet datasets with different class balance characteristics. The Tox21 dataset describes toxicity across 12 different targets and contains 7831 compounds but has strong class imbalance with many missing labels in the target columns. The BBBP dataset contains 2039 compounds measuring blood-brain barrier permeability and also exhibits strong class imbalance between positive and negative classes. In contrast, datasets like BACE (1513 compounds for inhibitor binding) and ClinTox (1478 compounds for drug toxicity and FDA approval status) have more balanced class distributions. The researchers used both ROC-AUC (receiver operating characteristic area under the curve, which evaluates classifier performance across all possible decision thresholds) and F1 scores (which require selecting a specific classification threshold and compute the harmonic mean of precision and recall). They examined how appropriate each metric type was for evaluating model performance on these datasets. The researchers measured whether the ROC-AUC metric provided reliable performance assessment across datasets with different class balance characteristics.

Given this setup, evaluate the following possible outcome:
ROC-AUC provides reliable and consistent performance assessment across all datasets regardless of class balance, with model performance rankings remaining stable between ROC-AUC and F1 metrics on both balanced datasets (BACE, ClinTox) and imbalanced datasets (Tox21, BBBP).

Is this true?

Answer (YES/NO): NO